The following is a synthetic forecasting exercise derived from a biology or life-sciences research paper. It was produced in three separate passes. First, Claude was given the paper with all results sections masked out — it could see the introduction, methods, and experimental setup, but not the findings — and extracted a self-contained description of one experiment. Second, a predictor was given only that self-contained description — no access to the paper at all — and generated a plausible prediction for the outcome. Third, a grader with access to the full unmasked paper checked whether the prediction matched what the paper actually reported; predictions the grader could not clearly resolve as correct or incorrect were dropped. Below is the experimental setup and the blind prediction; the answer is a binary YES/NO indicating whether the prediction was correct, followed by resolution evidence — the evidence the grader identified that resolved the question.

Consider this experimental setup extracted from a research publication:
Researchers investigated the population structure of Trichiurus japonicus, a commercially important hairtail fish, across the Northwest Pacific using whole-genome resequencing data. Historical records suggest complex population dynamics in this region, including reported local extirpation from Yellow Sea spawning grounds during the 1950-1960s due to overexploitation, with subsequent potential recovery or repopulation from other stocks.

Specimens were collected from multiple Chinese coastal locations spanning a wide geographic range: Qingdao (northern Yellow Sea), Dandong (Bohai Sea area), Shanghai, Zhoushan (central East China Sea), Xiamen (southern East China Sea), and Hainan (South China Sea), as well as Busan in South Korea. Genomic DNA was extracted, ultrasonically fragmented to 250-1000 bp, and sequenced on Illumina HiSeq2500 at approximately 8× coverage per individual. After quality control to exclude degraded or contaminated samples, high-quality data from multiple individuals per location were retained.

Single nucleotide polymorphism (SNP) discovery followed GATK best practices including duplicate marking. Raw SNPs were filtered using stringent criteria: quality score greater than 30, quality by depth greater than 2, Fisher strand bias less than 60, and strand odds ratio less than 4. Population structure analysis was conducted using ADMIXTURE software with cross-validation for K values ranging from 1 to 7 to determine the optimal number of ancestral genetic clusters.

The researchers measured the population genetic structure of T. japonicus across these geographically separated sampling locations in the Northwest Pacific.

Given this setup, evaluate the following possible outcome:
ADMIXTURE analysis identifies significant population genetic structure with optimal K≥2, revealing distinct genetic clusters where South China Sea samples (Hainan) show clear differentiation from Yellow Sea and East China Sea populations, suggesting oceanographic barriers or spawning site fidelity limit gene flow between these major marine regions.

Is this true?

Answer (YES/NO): NO